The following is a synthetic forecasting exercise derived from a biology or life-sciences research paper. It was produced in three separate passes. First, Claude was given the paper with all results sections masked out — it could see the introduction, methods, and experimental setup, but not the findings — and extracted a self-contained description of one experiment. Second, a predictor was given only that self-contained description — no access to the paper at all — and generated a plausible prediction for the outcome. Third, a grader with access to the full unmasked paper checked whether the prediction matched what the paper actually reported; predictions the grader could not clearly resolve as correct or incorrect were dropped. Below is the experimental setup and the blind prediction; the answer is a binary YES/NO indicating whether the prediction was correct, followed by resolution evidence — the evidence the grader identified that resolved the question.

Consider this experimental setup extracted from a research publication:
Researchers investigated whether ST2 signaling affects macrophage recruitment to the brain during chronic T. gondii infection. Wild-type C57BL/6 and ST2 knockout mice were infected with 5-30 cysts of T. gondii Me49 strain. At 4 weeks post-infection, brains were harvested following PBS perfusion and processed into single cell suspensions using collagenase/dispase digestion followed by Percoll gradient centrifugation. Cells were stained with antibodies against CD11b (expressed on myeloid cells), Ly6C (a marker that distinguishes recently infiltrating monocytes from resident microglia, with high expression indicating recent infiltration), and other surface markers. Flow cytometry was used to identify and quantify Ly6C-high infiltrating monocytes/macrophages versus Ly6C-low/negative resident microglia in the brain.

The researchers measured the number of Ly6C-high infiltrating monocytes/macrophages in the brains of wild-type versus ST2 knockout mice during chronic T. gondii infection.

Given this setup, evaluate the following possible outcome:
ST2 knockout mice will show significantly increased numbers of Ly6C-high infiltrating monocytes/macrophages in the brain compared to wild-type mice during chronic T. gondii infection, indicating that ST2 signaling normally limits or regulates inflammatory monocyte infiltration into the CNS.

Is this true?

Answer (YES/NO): NO